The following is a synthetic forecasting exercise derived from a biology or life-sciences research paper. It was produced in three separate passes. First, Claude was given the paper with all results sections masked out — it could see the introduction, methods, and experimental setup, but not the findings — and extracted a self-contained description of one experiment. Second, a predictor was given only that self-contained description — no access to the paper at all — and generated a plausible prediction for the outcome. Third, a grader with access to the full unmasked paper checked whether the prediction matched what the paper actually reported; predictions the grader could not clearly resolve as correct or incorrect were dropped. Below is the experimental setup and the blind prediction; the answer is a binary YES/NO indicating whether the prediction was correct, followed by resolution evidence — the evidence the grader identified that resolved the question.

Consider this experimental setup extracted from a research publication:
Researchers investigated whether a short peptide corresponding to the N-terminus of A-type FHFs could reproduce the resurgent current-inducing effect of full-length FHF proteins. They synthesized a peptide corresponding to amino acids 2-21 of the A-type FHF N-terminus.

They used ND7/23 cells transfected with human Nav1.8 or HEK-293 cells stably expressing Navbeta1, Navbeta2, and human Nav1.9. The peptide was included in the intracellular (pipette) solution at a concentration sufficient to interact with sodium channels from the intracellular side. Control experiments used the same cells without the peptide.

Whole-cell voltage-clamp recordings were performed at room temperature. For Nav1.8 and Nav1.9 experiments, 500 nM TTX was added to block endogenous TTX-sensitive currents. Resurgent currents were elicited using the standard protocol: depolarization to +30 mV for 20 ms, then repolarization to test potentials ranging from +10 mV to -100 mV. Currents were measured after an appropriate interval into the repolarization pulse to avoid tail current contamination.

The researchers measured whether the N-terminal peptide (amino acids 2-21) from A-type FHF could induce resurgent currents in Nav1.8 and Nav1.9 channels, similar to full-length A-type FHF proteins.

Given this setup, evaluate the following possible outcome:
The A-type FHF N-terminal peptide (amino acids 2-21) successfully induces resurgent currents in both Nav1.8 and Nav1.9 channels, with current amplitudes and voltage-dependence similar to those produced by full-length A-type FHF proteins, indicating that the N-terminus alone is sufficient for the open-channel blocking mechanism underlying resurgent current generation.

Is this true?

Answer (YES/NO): YES